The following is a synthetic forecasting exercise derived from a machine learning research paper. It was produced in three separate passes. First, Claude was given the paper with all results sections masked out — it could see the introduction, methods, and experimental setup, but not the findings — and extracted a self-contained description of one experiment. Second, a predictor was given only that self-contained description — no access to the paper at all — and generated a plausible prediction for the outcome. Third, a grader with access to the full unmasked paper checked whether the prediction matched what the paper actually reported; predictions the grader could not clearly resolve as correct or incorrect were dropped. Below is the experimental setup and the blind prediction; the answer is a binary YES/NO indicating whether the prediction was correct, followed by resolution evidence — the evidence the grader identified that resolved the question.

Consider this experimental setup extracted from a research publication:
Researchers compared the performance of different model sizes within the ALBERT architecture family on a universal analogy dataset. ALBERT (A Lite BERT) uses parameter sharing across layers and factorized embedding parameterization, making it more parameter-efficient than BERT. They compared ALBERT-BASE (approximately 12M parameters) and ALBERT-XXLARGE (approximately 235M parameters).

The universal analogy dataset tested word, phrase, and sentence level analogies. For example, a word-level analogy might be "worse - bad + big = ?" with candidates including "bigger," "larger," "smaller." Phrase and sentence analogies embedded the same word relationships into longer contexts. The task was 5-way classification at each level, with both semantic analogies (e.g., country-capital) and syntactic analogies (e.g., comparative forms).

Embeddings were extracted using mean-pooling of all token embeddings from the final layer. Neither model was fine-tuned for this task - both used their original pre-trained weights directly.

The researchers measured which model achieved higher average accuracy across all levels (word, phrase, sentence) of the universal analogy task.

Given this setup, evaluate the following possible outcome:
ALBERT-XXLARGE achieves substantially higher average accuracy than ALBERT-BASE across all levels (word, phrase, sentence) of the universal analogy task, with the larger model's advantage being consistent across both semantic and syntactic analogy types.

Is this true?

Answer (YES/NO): NO